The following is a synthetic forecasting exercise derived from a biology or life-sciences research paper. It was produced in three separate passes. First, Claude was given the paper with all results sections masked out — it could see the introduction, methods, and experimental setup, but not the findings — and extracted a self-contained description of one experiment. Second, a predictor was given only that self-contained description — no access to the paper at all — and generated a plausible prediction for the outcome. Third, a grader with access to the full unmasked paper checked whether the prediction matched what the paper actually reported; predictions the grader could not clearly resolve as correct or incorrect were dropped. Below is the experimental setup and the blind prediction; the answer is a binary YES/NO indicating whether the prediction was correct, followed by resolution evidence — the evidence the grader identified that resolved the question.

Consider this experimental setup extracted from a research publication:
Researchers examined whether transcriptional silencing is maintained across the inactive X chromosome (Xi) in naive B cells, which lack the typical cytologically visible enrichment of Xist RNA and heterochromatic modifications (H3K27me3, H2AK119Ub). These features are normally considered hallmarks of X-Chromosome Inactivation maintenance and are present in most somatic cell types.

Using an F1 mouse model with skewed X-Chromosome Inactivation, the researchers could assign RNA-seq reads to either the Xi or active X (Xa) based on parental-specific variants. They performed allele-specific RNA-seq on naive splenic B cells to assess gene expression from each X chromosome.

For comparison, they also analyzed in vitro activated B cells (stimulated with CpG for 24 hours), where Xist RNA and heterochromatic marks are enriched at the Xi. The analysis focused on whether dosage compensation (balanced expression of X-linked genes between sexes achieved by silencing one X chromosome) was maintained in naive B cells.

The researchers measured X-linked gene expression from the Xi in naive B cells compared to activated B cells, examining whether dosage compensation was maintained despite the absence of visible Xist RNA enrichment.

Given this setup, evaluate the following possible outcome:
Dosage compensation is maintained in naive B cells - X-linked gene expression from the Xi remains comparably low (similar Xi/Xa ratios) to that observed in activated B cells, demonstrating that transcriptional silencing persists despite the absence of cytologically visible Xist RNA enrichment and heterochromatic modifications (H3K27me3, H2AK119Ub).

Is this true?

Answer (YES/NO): YES